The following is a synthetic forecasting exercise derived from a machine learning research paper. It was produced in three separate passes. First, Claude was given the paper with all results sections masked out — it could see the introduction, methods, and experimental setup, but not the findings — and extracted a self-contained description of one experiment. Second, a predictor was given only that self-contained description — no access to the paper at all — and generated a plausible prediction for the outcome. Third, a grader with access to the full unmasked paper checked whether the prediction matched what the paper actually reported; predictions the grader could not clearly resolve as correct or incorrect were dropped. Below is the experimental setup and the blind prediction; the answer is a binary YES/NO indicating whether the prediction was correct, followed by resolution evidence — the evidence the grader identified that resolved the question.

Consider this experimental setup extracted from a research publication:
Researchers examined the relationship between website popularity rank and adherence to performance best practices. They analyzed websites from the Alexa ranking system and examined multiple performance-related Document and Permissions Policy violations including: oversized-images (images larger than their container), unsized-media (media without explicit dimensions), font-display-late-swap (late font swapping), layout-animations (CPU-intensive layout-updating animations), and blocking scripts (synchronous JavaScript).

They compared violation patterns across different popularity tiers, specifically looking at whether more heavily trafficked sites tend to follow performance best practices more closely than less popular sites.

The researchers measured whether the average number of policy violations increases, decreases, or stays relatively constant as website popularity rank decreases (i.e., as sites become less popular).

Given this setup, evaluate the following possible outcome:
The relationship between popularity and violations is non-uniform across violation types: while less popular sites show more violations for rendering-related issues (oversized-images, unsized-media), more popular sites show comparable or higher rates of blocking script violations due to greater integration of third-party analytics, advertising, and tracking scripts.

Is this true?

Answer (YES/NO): NO